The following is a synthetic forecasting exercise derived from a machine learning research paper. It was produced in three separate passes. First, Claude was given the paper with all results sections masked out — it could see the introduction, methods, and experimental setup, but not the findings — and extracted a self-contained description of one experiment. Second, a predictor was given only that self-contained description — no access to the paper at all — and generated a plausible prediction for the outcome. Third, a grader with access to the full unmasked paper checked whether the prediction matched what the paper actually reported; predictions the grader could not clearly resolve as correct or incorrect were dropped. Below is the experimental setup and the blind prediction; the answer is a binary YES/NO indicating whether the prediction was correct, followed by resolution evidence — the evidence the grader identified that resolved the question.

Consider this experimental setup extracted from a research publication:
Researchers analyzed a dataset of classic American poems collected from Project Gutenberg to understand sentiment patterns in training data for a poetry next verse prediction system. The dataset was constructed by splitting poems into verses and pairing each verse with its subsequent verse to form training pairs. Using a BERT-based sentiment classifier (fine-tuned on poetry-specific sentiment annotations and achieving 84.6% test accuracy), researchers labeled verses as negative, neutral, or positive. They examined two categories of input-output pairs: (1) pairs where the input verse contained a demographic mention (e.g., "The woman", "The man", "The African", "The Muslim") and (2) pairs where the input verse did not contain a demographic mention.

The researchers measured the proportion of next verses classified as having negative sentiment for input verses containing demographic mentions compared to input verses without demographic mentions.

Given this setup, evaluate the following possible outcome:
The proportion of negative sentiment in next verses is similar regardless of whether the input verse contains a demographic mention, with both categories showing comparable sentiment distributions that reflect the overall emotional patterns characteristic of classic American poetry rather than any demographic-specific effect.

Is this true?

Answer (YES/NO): NO